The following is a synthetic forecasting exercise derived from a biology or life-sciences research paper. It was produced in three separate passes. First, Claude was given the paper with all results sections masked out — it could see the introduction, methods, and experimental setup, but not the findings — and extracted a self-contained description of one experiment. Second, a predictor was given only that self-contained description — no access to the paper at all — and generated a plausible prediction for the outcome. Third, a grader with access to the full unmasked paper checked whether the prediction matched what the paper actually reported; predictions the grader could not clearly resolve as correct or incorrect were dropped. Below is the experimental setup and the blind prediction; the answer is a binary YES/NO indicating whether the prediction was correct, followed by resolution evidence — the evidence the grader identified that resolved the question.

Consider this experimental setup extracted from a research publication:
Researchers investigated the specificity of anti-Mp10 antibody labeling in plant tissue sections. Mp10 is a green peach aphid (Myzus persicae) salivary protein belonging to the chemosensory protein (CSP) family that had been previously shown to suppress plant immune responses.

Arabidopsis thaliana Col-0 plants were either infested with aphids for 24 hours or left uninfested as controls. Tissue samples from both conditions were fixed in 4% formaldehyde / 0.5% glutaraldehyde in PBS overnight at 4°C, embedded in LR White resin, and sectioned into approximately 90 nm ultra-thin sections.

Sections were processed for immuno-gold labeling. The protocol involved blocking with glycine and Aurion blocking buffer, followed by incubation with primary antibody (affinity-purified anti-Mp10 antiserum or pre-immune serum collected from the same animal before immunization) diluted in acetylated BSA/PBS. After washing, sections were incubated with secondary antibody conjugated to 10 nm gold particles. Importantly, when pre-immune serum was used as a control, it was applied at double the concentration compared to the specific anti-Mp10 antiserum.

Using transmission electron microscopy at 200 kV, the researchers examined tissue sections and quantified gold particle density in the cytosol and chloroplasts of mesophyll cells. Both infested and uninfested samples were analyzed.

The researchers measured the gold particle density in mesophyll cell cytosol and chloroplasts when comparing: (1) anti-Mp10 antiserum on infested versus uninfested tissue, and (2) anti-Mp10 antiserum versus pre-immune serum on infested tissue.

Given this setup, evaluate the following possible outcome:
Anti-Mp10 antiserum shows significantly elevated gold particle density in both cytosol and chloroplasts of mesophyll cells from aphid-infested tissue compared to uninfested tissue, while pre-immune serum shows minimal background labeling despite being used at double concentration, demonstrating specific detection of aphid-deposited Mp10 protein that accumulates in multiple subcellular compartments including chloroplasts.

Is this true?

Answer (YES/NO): YES